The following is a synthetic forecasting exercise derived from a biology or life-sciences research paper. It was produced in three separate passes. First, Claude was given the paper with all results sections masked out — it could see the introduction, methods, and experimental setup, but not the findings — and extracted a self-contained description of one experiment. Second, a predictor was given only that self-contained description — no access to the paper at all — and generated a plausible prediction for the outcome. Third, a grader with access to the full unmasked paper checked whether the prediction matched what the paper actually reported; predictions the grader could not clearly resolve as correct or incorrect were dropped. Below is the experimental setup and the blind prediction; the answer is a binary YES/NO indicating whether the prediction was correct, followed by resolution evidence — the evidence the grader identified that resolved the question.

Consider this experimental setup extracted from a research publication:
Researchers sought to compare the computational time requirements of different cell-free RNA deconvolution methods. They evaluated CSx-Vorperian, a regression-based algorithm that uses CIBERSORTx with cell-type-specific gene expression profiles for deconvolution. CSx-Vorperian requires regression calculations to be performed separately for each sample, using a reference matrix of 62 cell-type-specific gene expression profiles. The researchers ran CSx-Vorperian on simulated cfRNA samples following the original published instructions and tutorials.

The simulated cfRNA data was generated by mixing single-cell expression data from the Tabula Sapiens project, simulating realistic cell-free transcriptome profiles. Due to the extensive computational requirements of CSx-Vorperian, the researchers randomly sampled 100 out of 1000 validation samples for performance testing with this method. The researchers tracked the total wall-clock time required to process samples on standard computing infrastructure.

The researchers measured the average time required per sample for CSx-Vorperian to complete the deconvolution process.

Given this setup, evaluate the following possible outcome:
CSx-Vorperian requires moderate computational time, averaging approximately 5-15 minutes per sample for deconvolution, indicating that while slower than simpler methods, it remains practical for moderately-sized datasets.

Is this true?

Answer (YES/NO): NO